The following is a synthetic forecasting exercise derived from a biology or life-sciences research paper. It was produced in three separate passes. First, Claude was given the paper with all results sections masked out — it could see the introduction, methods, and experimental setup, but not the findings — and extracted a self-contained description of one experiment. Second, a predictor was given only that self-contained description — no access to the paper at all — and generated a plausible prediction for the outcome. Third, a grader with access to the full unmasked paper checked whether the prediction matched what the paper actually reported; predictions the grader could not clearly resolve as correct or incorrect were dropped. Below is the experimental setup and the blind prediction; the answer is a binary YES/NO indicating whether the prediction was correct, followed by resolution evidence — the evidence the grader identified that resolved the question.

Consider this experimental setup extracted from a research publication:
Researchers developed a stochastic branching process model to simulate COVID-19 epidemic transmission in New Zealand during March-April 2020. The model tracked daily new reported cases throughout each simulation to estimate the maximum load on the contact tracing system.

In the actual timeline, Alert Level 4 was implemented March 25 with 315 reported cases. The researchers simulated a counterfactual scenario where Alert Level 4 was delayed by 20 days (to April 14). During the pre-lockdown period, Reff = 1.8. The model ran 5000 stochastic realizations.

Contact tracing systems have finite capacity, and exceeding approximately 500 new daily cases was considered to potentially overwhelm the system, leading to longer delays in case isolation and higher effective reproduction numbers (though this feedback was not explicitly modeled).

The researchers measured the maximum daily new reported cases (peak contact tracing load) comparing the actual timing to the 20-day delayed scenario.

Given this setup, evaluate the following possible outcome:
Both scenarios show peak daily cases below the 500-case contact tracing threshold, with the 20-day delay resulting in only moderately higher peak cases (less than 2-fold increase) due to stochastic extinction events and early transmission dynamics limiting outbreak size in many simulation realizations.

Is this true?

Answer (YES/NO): NO